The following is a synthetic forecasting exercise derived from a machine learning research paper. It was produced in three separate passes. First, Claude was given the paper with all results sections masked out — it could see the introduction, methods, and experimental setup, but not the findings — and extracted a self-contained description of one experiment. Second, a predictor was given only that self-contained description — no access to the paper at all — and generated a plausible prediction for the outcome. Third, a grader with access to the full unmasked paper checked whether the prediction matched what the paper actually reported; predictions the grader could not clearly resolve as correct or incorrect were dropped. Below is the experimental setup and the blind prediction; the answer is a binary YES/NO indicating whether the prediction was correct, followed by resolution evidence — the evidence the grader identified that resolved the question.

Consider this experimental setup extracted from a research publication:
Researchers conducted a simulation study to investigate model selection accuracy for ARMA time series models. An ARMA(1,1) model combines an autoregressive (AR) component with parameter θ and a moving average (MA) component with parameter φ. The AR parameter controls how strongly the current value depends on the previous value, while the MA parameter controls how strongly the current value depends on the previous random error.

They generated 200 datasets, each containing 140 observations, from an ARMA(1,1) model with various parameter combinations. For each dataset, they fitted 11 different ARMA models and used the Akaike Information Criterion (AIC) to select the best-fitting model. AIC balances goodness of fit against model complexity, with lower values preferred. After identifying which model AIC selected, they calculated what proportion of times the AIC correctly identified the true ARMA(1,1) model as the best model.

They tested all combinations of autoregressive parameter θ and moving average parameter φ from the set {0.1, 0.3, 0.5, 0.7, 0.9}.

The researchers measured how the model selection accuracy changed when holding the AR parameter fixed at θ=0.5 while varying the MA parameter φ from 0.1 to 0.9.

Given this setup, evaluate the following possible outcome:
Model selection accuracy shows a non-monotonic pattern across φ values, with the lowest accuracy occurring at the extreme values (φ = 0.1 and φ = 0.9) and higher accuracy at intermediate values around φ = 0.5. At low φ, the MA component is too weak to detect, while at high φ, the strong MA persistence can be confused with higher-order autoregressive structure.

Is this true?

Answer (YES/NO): NO